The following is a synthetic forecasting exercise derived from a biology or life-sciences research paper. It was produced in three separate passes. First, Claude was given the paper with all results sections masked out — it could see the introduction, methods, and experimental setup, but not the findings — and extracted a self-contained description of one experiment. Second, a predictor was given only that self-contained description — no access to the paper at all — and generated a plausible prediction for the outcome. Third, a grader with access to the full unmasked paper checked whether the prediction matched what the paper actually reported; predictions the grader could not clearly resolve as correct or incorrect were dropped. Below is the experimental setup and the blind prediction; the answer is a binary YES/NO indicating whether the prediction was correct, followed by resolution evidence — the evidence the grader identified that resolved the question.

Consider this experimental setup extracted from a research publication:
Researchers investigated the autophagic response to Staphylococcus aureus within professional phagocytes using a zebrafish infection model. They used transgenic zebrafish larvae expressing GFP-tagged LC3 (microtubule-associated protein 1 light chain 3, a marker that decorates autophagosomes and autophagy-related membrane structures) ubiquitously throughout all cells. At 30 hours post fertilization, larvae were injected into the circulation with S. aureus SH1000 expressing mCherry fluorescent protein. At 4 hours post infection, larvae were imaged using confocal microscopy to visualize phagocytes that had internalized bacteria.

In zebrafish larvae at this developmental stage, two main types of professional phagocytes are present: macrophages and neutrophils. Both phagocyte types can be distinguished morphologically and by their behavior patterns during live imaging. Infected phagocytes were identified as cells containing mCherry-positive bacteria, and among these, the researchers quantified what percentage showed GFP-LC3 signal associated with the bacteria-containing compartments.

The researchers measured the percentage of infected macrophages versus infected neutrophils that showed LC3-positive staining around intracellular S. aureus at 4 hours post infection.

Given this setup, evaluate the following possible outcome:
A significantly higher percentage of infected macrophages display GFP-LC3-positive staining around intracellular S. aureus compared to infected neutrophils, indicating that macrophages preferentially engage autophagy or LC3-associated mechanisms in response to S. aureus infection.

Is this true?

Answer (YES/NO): NO